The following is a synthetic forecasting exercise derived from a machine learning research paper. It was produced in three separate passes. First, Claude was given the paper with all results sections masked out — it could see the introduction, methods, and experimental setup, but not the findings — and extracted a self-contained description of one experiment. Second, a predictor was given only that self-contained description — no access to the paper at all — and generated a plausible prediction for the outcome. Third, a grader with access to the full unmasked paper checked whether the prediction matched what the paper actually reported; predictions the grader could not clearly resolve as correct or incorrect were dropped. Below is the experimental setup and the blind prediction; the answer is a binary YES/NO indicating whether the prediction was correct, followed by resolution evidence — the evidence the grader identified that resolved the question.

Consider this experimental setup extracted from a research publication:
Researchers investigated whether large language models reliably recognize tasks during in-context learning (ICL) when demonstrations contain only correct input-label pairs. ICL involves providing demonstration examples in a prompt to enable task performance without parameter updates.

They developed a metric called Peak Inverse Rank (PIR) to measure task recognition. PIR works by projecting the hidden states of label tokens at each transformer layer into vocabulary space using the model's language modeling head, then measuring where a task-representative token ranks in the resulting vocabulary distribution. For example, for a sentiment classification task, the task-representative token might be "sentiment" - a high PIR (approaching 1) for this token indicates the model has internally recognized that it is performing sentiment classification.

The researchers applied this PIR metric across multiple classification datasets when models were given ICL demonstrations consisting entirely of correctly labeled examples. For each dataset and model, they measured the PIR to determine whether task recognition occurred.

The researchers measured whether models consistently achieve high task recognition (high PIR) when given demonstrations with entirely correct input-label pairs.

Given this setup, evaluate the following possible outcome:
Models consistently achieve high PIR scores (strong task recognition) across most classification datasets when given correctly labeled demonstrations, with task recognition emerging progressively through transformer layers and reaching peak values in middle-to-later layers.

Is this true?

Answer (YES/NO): NO